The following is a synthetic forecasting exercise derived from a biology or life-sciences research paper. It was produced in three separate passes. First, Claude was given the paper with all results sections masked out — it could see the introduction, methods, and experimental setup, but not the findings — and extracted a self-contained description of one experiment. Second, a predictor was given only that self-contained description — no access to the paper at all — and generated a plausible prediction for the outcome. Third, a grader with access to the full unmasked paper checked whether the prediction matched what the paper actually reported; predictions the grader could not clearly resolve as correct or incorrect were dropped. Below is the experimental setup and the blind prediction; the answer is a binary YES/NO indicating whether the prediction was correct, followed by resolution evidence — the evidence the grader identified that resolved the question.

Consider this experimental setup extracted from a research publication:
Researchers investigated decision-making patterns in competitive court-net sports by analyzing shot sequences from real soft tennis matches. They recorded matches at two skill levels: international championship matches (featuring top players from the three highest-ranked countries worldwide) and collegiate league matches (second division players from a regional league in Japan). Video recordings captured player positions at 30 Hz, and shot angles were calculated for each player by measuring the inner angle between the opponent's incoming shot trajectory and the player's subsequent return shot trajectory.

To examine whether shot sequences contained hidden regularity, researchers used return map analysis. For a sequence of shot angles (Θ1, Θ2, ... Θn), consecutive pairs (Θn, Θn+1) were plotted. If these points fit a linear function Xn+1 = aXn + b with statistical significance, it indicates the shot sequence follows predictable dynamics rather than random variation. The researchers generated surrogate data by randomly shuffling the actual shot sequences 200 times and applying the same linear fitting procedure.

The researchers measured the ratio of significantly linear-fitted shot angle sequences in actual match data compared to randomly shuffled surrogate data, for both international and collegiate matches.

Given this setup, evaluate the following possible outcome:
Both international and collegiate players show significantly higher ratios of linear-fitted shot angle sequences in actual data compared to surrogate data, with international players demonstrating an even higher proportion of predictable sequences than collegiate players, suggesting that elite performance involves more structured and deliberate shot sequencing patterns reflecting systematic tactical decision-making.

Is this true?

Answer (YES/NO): YES